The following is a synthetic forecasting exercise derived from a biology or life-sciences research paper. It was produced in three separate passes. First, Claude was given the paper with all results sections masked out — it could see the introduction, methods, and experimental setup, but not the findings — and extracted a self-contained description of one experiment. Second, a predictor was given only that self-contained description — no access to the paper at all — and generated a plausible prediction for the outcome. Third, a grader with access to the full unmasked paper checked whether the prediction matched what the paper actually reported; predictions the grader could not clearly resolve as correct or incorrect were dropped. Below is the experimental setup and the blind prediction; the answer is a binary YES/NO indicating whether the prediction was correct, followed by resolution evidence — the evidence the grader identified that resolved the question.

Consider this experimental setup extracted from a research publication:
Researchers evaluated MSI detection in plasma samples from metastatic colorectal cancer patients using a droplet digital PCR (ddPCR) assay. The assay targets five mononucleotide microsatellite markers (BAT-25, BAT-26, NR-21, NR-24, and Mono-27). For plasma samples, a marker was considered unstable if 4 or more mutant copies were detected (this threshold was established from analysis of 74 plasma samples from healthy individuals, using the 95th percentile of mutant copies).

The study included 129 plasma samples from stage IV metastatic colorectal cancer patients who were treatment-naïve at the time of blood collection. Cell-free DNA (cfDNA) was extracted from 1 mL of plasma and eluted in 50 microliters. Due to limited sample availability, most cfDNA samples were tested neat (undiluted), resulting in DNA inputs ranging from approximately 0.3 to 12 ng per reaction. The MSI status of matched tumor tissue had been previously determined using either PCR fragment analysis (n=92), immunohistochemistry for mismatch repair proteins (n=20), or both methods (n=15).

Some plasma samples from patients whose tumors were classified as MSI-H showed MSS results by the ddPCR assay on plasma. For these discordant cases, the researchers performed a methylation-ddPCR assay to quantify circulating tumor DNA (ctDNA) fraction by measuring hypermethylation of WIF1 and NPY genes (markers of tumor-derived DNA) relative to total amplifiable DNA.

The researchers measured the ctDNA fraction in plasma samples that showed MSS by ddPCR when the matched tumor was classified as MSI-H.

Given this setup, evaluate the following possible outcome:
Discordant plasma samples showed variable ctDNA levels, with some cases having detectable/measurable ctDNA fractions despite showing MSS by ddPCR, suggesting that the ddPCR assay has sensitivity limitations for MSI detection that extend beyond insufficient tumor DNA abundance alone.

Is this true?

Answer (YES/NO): NO